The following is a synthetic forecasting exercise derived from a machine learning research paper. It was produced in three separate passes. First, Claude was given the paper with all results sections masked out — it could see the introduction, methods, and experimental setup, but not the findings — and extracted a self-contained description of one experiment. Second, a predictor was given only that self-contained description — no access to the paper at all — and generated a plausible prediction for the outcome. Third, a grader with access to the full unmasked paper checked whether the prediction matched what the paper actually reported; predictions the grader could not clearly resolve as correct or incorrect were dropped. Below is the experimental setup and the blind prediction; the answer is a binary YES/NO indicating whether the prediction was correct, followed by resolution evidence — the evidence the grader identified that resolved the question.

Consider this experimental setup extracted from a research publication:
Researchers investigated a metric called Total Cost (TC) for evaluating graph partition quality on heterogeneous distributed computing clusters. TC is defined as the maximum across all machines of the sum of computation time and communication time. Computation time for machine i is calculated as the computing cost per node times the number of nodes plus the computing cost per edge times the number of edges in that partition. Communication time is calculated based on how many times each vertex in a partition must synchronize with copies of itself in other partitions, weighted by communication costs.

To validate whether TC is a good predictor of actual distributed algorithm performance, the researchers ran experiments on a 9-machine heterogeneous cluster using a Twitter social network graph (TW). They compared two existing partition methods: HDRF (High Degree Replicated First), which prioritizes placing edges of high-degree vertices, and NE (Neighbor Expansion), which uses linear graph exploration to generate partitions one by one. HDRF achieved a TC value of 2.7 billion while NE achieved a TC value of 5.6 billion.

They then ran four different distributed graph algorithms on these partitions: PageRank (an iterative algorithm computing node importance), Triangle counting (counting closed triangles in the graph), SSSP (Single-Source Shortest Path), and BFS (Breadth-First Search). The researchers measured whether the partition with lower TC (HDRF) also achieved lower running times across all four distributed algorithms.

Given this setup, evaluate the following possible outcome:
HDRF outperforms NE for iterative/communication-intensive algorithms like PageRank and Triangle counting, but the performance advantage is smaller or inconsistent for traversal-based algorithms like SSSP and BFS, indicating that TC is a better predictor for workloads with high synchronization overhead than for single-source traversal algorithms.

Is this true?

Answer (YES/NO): NO